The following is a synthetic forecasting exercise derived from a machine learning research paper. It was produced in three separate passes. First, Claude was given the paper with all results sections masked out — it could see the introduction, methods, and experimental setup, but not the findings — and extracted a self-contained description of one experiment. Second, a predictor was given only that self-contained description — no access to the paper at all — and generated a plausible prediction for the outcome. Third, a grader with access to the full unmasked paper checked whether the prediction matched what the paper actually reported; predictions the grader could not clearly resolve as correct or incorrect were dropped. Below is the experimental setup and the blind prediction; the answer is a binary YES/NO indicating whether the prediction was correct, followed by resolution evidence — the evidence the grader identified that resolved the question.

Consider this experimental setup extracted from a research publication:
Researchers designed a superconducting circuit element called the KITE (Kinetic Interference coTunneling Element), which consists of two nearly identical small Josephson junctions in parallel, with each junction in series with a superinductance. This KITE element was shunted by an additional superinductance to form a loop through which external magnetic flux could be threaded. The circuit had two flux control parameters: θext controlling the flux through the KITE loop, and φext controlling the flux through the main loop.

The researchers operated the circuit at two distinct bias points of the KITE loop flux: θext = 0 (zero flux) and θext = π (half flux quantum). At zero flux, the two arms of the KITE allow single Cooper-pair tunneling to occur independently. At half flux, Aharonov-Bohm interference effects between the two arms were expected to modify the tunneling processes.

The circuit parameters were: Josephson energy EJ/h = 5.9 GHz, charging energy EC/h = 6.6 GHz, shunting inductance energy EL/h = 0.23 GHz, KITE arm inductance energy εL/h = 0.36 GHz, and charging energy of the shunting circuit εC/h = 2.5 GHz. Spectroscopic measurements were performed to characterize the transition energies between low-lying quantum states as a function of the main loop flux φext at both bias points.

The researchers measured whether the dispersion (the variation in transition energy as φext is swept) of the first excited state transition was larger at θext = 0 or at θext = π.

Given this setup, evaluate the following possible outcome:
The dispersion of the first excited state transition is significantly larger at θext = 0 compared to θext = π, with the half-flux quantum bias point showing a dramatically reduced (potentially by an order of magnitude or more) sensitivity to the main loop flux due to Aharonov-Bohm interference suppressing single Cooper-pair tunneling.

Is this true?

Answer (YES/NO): YES